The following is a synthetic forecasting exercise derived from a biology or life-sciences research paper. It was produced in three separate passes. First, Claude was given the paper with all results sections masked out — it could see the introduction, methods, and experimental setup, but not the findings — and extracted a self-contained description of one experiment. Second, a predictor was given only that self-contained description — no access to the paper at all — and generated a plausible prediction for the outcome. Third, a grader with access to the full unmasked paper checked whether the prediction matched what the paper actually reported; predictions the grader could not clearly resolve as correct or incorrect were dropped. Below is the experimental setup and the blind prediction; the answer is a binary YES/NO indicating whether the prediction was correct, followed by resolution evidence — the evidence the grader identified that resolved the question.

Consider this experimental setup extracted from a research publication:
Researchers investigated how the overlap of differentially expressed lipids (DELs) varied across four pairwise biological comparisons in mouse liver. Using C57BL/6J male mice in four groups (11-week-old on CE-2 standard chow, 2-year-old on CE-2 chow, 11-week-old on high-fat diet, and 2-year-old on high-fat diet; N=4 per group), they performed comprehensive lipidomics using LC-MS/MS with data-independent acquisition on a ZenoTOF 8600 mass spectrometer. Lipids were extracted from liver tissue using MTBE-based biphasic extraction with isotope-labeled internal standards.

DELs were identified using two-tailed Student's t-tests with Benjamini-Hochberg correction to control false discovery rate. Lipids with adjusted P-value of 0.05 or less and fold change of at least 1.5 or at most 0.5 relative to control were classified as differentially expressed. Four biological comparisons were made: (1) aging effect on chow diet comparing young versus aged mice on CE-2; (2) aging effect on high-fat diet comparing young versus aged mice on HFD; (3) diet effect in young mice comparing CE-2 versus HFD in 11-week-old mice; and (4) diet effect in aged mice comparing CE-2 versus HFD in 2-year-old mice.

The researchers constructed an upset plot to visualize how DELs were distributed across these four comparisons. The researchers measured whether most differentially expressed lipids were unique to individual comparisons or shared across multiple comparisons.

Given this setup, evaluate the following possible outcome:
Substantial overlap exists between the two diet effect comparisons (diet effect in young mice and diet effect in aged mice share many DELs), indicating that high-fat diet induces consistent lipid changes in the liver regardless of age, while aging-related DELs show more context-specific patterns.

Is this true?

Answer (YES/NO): NO